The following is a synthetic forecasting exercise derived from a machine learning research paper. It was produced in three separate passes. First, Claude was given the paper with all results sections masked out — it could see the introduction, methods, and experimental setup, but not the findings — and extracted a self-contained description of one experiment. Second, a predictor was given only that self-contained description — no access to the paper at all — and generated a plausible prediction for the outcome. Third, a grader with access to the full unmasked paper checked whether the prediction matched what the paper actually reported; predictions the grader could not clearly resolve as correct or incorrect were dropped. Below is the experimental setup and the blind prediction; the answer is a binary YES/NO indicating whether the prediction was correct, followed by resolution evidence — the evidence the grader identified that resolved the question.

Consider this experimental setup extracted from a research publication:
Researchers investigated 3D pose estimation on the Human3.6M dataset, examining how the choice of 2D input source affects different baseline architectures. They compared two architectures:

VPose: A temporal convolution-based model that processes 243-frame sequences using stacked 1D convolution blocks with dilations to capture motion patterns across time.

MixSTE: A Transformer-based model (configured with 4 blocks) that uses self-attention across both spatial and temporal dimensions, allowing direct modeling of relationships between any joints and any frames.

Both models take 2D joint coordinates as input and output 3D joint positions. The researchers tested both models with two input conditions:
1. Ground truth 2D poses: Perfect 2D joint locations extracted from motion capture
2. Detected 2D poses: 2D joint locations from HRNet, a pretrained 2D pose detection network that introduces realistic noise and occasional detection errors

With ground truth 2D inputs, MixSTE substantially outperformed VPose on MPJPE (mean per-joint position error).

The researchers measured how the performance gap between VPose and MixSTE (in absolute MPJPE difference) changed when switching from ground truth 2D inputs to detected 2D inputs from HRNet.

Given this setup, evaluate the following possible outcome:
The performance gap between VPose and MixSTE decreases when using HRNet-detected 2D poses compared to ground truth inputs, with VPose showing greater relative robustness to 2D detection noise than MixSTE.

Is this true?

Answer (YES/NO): YES